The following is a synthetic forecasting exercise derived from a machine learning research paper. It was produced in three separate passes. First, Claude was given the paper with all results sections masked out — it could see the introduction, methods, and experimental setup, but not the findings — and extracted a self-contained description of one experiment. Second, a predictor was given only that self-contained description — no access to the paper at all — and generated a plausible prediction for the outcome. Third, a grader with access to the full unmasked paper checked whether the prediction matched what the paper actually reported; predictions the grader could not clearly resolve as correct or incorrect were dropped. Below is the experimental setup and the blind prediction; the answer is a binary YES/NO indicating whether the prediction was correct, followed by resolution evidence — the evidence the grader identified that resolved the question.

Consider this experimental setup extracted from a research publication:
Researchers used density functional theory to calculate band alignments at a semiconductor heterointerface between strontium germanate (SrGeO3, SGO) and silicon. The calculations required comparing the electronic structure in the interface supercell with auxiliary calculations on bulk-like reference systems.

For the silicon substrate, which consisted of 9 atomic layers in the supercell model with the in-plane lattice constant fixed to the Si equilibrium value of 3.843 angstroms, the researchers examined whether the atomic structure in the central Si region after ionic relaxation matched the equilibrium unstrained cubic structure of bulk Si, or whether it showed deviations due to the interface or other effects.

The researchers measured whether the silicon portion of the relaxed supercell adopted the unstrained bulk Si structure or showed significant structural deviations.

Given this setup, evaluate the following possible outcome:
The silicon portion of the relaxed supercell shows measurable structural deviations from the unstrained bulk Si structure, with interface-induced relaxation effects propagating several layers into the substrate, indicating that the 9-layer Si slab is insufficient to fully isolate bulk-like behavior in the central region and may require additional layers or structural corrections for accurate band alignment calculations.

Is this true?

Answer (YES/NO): NO